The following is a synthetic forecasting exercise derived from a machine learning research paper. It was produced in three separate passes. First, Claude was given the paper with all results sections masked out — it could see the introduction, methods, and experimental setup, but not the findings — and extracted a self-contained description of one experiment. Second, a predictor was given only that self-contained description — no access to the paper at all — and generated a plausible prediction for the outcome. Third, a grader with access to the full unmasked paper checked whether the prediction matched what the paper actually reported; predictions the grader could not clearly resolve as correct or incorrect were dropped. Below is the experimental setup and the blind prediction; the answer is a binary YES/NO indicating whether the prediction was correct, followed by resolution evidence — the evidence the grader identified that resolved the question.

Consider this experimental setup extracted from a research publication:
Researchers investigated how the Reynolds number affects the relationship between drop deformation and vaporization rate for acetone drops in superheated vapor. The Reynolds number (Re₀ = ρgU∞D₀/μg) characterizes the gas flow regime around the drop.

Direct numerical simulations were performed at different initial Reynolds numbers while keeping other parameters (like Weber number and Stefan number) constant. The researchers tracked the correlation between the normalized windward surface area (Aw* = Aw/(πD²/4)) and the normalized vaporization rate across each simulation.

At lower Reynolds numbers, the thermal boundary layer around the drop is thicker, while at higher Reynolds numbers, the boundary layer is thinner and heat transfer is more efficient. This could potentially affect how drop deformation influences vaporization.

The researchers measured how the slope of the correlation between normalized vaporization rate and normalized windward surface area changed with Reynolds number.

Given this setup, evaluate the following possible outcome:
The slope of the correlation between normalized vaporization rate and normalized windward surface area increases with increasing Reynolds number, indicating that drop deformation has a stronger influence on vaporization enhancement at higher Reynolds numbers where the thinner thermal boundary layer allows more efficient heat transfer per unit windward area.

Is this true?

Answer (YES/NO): YES